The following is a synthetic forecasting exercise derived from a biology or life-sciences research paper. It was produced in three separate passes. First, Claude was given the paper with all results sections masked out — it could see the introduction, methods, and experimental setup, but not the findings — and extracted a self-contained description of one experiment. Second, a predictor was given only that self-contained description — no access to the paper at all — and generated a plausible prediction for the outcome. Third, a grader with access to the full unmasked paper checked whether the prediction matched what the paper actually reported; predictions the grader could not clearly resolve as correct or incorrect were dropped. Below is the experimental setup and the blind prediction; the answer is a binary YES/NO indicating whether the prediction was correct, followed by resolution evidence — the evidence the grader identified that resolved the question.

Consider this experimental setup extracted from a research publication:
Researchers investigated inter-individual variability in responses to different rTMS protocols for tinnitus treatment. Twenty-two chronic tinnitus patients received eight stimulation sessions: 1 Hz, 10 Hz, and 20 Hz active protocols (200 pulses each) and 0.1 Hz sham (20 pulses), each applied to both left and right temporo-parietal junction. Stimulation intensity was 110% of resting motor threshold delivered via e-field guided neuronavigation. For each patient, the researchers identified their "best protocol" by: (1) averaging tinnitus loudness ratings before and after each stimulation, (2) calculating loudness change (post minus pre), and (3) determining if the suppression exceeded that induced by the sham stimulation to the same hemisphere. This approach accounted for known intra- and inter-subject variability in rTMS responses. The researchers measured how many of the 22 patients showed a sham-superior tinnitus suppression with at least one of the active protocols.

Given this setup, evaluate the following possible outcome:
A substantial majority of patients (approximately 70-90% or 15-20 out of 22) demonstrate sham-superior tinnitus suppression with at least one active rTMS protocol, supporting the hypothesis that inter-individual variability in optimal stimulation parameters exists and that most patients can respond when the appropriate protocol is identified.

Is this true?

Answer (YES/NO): YES